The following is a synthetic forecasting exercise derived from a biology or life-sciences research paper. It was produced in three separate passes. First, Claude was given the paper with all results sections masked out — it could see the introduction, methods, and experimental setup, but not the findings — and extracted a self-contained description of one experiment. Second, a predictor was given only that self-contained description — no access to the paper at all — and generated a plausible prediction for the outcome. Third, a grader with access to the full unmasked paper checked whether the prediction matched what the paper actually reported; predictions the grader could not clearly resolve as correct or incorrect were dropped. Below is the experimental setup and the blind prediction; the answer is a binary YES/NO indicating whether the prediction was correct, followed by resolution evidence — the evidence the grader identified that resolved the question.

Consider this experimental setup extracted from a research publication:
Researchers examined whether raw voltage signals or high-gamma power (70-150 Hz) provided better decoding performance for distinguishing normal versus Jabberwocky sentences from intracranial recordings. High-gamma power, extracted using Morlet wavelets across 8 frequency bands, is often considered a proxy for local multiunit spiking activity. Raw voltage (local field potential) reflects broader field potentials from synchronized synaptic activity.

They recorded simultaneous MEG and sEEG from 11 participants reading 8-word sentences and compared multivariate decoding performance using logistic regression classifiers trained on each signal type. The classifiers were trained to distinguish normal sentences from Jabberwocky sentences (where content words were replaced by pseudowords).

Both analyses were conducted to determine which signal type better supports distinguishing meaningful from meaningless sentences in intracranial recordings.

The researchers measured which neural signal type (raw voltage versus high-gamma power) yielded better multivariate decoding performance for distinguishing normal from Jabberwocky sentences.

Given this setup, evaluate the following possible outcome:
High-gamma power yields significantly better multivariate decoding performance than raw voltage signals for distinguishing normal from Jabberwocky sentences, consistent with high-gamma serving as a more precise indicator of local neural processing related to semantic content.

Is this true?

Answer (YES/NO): NO